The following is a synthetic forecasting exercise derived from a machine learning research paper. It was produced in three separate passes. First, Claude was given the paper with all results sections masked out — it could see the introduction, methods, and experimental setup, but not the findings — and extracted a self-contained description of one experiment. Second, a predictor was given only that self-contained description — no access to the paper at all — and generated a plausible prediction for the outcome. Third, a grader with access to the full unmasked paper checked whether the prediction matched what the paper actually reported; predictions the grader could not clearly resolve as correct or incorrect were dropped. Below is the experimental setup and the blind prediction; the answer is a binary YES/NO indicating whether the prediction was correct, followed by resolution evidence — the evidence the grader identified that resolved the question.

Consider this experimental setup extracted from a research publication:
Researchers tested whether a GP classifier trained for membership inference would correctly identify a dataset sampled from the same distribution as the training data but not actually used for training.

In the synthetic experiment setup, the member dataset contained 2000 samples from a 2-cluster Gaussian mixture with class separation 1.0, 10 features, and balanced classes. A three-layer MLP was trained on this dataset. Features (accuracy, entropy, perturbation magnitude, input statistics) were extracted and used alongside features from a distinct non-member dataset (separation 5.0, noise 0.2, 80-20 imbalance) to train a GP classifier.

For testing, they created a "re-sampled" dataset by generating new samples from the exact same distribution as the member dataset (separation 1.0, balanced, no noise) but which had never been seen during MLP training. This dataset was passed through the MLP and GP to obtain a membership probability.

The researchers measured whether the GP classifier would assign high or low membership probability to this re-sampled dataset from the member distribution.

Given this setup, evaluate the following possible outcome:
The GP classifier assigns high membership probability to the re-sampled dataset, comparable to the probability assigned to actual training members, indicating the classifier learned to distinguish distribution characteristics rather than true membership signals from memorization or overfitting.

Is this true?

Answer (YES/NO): YES